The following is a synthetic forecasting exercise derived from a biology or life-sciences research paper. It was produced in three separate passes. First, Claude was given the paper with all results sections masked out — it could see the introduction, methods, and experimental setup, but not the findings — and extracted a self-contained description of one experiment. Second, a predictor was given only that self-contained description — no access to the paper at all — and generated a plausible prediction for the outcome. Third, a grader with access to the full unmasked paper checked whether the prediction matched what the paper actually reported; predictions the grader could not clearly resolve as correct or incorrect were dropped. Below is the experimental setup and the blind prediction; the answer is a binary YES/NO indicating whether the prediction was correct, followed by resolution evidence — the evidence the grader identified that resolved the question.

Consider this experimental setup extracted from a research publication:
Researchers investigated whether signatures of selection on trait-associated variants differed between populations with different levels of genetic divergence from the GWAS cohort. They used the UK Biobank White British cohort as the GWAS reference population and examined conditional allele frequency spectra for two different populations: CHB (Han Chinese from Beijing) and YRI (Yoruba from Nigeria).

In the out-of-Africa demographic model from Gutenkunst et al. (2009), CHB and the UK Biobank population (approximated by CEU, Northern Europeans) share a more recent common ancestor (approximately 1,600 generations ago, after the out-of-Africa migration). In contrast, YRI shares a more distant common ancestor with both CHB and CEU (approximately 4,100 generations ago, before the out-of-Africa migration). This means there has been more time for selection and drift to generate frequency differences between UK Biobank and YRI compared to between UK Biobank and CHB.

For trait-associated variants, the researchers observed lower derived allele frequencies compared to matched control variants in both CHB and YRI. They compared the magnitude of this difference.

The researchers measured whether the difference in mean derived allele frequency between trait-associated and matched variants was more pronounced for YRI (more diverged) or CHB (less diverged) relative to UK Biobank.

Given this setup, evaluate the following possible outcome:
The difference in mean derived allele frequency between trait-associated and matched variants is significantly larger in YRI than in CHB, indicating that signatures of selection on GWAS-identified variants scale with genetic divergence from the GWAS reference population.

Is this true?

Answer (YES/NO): YES